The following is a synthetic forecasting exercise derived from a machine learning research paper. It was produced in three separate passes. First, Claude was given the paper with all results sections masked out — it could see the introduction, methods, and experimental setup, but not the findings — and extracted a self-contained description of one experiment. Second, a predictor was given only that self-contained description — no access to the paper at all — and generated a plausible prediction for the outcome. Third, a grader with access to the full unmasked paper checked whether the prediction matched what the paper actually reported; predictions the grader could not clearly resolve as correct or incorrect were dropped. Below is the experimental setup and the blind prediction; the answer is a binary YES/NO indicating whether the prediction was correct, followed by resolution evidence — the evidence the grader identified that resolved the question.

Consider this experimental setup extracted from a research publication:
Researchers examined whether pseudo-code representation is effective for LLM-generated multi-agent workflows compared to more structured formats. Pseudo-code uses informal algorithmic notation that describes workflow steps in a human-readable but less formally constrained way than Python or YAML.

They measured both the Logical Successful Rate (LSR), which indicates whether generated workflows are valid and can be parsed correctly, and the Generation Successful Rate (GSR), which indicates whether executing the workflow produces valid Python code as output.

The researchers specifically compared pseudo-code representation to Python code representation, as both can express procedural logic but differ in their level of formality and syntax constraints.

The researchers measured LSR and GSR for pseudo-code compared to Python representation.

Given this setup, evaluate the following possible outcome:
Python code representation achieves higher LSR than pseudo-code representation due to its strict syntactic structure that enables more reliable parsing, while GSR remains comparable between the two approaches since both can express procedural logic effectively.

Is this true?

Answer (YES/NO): NO